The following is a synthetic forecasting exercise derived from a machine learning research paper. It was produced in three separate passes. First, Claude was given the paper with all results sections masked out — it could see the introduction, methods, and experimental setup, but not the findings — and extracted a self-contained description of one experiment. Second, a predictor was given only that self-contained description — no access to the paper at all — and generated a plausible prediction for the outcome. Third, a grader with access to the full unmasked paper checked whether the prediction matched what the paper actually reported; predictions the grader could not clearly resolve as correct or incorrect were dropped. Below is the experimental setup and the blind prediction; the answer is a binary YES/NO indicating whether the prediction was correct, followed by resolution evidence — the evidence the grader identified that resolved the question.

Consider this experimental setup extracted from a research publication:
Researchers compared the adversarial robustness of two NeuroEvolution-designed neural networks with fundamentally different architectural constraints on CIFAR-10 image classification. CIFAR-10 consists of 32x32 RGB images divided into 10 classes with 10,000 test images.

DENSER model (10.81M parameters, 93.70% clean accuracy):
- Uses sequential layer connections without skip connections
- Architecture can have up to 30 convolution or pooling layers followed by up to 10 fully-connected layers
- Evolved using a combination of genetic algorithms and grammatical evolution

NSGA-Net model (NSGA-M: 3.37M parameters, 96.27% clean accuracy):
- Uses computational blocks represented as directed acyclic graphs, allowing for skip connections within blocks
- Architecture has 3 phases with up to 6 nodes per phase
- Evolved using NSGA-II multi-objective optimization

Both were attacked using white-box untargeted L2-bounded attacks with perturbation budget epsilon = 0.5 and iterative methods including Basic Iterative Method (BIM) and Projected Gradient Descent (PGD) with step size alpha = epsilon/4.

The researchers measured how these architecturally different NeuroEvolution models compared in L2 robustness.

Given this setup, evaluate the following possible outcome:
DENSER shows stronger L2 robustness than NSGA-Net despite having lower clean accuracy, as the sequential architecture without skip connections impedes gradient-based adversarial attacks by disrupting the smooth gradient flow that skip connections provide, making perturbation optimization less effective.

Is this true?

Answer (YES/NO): YES